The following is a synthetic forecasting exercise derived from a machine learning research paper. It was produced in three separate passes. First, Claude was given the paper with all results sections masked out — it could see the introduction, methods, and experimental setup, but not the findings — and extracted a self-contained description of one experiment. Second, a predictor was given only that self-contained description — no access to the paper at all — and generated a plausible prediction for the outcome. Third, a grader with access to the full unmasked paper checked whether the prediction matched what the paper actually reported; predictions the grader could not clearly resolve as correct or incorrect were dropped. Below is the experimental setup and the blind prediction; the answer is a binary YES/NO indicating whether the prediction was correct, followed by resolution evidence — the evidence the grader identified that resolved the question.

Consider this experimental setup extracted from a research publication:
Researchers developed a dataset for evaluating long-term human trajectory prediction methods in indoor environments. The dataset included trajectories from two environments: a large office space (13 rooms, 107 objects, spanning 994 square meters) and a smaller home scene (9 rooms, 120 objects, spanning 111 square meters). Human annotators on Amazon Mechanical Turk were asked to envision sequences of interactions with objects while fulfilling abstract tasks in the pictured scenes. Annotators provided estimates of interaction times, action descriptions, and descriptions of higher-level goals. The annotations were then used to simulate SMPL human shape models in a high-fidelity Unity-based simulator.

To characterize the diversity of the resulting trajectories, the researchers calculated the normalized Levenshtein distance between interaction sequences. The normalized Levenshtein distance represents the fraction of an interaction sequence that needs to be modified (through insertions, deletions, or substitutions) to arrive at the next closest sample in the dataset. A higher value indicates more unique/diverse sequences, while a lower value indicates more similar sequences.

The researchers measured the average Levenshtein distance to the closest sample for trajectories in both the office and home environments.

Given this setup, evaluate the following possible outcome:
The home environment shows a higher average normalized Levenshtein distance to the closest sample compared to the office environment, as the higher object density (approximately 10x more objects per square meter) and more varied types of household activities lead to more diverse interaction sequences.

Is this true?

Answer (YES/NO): NO